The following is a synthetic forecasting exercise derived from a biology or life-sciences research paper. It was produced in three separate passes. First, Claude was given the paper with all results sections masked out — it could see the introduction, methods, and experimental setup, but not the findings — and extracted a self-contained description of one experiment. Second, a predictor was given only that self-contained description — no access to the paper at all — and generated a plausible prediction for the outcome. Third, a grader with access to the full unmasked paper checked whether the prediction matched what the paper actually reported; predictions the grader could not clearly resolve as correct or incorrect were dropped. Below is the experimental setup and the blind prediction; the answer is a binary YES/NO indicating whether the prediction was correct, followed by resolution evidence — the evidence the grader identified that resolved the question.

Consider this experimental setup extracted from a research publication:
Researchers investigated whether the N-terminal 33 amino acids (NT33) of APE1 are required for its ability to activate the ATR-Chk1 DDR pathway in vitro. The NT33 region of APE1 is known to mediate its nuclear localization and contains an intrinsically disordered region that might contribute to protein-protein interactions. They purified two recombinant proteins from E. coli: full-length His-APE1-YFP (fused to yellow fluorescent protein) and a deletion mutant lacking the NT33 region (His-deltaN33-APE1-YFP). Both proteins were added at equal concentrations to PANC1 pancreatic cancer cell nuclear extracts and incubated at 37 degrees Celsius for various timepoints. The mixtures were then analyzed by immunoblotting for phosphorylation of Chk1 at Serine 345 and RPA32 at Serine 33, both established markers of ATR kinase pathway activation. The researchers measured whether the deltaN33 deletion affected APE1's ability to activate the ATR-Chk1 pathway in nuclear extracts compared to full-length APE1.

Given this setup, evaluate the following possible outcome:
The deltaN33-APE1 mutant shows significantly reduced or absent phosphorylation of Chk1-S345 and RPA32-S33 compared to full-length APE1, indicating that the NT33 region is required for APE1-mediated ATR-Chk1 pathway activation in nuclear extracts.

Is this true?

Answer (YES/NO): YES